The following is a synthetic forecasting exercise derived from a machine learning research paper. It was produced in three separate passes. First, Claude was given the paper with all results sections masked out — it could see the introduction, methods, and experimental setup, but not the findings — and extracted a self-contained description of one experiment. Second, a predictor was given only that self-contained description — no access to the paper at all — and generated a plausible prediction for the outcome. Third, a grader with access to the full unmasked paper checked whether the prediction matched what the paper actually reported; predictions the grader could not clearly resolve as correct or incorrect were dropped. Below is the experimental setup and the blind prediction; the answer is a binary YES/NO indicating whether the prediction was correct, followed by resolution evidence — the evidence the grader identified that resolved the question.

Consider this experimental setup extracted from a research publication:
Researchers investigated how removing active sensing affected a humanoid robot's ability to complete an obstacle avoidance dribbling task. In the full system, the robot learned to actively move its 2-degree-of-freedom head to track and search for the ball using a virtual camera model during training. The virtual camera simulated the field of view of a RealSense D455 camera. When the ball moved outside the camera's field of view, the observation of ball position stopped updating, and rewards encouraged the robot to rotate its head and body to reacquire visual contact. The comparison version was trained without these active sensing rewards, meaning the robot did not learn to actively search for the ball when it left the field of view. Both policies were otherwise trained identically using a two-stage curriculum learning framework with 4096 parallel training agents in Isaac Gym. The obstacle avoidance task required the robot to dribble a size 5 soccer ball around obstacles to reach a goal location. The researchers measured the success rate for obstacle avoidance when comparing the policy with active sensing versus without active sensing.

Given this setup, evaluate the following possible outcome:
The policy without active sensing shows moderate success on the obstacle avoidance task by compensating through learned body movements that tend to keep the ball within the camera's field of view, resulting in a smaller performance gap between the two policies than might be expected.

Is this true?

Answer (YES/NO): NO